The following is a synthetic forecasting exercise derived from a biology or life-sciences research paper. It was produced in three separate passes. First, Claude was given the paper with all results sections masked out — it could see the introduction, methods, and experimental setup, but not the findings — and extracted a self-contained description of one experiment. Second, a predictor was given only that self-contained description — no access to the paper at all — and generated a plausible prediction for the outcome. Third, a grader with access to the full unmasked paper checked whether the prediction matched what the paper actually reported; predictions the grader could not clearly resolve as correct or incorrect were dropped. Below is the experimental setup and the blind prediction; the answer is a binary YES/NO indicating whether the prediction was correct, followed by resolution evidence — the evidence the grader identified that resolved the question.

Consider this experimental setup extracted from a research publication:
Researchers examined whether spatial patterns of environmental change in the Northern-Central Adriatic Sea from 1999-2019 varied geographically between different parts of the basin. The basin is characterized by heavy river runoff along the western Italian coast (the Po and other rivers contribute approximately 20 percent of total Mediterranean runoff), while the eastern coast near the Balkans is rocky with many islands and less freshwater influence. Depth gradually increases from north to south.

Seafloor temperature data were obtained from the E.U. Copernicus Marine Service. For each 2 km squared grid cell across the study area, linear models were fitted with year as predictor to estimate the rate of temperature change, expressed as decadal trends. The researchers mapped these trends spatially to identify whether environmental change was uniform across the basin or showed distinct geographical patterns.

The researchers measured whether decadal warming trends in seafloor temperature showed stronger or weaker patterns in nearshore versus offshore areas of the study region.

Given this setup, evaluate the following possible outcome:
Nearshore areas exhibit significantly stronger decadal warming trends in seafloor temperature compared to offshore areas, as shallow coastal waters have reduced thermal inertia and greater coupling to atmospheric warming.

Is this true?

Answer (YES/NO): NO